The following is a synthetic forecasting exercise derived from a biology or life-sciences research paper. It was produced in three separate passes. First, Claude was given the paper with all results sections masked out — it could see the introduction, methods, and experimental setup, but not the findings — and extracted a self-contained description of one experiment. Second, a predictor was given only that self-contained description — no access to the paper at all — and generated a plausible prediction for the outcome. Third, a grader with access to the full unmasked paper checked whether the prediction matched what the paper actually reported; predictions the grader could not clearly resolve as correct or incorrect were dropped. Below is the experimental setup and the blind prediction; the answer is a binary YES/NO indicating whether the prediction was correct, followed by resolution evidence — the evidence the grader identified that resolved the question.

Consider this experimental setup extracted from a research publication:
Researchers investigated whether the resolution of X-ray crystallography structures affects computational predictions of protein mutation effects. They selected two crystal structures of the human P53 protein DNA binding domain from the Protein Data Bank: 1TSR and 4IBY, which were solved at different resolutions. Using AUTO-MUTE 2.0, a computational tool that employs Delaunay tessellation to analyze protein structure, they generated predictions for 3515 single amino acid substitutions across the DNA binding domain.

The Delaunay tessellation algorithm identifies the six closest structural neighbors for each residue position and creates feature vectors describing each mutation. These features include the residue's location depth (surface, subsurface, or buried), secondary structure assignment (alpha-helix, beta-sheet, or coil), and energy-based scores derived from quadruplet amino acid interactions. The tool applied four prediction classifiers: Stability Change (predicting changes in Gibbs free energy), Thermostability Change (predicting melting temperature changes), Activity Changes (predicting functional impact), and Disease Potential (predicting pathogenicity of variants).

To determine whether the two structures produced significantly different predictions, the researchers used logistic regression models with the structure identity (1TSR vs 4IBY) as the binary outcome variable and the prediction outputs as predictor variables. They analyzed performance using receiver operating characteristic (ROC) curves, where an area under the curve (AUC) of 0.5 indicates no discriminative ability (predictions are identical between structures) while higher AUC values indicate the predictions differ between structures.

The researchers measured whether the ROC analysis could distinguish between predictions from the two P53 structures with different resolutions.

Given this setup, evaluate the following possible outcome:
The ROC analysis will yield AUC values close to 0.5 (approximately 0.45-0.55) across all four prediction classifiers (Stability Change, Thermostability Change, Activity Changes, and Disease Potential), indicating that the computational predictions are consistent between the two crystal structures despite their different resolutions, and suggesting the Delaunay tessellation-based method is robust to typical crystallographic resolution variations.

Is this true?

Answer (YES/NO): YES